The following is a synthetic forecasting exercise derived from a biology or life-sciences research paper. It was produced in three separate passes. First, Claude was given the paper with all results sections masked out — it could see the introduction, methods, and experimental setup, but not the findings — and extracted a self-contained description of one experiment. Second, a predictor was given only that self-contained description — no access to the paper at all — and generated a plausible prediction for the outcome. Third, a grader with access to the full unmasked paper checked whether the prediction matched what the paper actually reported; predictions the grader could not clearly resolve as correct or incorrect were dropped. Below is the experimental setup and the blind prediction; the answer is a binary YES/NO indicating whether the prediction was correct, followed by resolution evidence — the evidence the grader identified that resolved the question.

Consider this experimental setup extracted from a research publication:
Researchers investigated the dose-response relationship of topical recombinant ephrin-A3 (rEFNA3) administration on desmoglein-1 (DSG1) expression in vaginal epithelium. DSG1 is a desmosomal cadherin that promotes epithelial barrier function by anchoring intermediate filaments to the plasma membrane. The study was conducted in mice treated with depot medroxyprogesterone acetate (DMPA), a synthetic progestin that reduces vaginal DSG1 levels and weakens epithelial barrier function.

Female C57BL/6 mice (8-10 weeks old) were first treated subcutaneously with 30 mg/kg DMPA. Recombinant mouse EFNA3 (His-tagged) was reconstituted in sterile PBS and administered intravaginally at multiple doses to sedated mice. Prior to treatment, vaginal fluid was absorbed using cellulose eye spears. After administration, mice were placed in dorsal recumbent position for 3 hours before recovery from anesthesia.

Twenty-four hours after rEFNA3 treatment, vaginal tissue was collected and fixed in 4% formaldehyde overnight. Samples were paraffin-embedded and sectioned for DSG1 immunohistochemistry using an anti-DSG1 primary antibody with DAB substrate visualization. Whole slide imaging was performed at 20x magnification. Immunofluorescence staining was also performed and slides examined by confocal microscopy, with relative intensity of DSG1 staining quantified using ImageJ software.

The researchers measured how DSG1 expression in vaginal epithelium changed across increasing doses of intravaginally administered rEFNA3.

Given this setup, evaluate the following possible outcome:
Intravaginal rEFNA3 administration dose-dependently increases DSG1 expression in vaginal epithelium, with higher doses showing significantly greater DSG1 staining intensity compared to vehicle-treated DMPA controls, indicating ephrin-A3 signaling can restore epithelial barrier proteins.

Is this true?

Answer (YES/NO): NO